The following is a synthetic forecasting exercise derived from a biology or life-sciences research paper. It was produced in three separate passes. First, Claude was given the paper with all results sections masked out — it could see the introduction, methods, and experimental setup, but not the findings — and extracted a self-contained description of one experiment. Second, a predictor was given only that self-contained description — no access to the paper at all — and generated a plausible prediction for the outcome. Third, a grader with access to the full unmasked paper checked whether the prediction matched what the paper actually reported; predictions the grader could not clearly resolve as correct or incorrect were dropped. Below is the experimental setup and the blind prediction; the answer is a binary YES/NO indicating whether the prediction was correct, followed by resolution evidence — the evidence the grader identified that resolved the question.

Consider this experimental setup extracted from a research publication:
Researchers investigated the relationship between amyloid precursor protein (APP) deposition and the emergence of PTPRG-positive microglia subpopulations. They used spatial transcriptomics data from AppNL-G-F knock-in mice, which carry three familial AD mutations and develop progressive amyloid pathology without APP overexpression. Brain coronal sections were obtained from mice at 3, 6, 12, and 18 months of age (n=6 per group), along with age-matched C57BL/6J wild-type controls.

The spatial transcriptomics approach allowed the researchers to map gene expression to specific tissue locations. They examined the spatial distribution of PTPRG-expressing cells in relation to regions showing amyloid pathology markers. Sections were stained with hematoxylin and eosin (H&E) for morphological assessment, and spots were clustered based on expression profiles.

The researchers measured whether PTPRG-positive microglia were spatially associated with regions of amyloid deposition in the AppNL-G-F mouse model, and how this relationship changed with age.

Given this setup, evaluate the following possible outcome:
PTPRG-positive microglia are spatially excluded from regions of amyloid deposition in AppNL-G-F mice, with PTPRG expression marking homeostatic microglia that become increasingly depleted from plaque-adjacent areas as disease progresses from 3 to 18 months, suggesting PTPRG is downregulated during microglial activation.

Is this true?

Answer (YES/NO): NO